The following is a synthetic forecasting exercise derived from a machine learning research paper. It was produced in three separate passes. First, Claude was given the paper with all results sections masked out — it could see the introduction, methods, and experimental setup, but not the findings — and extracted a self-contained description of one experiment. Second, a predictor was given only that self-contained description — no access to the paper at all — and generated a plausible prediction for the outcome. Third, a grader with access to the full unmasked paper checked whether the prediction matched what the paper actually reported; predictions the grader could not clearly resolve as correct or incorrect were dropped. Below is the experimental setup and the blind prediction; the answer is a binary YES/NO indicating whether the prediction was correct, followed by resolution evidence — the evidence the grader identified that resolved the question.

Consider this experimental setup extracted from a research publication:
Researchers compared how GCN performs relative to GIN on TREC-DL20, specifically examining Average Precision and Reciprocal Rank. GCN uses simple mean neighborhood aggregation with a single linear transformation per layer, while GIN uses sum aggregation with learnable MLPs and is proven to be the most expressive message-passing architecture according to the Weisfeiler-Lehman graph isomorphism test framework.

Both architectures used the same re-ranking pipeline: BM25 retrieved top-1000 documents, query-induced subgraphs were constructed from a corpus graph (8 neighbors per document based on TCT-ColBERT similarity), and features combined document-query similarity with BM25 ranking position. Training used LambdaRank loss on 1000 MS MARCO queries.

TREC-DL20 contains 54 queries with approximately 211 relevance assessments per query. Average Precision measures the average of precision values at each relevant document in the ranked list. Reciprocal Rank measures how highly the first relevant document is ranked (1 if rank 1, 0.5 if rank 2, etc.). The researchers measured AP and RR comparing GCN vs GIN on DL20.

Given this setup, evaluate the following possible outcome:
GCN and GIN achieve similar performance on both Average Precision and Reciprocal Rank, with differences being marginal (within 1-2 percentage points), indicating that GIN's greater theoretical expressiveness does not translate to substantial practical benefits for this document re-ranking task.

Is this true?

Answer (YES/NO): NO